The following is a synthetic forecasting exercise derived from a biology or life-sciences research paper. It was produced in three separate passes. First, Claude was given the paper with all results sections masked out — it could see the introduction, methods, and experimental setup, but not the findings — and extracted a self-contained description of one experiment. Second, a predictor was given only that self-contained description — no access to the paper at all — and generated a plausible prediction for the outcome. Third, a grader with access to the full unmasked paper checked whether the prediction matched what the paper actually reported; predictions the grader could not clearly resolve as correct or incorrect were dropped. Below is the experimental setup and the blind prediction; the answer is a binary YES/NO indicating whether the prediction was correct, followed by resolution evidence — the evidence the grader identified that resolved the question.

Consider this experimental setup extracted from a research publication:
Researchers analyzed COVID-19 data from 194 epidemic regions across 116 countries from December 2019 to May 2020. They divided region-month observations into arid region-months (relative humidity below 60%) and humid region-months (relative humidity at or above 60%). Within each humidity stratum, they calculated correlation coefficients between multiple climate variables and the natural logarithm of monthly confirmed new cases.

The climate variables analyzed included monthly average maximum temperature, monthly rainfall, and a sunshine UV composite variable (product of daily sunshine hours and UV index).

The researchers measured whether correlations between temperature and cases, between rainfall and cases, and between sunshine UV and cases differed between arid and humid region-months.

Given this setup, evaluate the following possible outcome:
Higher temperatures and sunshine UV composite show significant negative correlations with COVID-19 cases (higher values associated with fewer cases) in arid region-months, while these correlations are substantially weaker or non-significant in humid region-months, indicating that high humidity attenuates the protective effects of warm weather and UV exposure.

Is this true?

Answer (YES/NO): NO